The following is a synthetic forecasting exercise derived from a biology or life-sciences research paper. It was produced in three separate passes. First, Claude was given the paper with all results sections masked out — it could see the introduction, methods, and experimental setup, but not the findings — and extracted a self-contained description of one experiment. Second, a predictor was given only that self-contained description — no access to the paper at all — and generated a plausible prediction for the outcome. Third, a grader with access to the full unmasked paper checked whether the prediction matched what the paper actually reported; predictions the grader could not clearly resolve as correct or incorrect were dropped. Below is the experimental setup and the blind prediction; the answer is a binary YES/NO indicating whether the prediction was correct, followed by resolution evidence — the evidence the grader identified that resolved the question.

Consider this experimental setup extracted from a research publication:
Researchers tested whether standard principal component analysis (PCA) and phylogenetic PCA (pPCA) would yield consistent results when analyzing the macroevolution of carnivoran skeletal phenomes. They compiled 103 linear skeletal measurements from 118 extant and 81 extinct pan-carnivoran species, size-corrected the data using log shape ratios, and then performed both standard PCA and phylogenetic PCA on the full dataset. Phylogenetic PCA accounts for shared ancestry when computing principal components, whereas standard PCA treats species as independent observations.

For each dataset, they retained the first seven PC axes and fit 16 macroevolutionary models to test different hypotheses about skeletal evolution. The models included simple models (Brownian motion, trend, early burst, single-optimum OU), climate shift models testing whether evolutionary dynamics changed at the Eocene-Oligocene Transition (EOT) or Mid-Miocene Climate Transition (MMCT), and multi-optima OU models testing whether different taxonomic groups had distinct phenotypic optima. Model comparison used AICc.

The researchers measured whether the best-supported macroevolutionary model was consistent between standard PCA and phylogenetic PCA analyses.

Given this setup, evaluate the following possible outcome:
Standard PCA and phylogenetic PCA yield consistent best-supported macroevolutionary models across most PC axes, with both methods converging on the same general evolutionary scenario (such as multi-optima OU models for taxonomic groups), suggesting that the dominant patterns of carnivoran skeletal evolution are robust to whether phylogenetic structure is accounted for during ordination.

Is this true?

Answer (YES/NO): NO